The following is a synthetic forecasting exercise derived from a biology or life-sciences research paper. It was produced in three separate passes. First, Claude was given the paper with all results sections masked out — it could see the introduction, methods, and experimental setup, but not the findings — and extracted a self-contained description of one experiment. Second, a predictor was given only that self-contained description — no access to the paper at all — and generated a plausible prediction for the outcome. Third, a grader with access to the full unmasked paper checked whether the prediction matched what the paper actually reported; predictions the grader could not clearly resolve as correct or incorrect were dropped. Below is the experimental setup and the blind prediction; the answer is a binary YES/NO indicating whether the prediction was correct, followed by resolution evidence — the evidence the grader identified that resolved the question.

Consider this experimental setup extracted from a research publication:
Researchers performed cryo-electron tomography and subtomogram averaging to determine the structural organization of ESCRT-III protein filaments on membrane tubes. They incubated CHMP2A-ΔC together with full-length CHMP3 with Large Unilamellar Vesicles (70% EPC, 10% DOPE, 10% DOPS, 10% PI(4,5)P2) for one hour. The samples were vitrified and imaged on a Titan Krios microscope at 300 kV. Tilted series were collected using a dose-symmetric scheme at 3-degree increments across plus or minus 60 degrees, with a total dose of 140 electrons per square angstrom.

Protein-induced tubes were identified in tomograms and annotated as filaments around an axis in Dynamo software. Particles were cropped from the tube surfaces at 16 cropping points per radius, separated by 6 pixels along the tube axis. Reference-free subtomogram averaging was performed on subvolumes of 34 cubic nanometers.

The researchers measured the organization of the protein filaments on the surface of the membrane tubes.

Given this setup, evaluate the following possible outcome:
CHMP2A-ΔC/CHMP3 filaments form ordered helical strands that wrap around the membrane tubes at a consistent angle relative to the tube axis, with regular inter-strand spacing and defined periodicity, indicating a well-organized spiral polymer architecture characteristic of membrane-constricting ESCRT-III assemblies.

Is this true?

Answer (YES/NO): NO